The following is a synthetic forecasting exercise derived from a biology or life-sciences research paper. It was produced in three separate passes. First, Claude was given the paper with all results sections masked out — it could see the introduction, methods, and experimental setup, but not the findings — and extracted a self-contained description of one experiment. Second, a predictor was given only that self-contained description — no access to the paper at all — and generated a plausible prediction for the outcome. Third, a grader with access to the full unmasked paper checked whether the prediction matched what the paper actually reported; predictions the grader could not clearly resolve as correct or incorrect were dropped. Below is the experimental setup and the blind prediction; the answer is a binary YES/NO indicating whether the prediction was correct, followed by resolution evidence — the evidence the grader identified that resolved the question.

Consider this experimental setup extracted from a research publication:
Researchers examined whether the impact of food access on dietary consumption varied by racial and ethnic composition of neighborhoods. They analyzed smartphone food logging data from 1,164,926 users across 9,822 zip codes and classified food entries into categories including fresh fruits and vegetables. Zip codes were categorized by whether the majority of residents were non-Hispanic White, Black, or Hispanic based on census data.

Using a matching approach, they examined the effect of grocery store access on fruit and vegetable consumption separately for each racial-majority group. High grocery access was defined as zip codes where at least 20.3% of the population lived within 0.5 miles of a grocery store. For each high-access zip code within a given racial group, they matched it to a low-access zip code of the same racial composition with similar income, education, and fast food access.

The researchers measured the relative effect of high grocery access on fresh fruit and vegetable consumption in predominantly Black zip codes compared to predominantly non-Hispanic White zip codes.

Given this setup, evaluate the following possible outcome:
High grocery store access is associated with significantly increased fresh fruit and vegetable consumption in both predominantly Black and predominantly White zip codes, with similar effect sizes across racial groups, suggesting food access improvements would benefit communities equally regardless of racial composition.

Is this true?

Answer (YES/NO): NO